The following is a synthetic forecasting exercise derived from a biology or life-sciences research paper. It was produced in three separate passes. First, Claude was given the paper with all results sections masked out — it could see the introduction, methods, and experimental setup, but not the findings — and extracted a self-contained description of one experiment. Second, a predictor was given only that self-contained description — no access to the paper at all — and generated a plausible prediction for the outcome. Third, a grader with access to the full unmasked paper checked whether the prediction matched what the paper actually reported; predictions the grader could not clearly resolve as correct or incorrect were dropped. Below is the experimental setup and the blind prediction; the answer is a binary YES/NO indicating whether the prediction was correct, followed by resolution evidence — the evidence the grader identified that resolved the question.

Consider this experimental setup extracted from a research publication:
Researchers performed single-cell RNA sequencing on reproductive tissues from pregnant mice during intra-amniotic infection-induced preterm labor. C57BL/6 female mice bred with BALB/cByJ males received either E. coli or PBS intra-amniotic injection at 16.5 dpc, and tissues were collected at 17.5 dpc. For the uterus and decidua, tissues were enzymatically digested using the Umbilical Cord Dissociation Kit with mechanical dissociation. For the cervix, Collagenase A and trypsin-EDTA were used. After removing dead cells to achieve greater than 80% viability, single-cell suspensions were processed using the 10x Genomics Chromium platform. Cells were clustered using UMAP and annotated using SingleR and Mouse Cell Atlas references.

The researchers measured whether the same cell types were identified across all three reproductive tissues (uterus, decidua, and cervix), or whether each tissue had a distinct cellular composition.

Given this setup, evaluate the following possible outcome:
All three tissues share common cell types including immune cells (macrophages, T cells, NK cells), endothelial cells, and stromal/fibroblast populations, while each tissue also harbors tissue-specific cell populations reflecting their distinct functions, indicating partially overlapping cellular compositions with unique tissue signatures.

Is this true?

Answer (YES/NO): NO